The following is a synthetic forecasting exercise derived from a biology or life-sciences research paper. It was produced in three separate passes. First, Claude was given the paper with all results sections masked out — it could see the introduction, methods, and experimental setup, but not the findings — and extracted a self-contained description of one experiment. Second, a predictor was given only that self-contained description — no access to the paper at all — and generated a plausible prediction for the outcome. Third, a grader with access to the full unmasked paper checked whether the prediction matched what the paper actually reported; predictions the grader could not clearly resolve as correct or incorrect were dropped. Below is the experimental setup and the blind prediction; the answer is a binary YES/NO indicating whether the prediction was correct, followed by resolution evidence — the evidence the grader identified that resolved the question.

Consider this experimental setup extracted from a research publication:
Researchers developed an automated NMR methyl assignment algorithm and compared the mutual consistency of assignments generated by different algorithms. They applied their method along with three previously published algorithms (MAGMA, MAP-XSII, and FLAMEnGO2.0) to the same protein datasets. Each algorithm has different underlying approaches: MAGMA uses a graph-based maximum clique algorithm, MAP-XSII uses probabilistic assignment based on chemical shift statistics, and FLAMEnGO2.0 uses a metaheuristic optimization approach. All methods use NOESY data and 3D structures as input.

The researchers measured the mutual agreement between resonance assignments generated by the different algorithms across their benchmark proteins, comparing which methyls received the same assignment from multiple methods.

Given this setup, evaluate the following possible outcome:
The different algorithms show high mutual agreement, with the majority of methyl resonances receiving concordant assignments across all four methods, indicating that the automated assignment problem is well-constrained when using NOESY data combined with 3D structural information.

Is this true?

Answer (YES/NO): NO